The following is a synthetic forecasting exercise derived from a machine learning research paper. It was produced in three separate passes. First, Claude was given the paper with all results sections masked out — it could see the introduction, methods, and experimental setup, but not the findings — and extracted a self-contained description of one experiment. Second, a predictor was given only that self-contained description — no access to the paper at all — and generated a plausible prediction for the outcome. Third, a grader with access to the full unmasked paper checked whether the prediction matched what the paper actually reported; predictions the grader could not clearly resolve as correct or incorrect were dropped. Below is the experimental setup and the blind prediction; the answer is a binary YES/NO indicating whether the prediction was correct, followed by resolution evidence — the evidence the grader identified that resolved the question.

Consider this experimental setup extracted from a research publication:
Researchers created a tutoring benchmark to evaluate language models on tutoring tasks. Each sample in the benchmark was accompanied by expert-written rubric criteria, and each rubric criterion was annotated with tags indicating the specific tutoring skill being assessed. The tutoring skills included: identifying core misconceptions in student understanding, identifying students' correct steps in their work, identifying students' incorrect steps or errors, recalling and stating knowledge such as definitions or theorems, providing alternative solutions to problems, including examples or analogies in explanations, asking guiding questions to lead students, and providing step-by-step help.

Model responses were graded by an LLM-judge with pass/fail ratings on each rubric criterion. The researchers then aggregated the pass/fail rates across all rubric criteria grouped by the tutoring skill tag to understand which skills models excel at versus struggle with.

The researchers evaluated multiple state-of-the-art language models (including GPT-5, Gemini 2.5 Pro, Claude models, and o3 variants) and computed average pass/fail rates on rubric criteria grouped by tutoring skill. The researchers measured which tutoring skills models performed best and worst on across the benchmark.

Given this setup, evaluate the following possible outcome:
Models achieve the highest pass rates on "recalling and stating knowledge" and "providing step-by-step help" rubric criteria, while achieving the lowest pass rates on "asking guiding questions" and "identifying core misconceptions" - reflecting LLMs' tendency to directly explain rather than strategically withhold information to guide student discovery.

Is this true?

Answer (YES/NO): NO